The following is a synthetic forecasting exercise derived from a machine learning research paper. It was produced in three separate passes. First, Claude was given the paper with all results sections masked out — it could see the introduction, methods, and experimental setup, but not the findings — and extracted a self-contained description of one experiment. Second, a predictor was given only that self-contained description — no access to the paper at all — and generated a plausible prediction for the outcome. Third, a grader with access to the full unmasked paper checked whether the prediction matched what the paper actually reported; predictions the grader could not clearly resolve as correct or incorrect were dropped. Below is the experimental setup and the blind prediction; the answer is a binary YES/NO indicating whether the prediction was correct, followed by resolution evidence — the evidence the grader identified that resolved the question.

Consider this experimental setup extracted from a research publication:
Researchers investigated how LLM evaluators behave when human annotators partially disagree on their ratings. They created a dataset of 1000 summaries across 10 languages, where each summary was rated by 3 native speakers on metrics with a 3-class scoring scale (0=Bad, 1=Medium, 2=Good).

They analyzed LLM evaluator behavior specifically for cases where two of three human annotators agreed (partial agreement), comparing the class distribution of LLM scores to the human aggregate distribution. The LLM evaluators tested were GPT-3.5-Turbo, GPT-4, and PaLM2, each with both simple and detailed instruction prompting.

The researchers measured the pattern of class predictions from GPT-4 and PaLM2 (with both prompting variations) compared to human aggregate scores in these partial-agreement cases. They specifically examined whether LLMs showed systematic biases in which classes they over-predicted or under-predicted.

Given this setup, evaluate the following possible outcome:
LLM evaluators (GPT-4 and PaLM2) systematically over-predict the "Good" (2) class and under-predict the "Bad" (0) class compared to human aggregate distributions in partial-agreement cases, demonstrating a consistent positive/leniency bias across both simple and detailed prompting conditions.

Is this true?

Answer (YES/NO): NO